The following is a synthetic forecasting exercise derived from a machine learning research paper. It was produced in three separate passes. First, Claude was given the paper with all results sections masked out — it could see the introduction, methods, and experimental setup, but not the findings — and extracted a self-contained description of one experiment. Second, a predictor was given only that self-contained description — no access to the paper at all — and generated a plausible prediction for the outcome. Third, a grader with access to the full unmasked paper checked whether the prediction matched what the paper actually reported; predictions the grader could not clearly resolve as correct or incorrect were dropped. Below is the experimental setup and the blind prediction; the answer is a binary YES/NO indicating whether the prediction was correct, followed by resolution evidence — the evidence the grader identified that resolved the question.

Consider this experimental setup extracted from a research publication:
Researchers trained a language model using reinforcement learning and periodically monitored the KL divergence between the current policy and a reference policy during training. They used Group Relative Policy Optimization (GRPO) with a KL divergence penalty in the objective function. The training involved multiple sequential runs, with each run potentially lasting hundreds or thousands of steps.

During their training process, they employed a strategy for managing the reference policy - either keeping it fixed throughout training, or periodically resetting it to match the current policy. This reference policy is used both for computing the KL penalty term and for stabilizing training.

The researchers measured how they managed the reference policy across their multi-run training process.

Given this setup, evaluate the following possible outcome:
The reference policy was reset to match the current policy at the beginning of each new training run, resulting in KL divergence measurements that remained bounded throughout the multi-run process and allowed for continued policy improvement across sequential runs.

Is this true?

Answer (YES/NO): NO